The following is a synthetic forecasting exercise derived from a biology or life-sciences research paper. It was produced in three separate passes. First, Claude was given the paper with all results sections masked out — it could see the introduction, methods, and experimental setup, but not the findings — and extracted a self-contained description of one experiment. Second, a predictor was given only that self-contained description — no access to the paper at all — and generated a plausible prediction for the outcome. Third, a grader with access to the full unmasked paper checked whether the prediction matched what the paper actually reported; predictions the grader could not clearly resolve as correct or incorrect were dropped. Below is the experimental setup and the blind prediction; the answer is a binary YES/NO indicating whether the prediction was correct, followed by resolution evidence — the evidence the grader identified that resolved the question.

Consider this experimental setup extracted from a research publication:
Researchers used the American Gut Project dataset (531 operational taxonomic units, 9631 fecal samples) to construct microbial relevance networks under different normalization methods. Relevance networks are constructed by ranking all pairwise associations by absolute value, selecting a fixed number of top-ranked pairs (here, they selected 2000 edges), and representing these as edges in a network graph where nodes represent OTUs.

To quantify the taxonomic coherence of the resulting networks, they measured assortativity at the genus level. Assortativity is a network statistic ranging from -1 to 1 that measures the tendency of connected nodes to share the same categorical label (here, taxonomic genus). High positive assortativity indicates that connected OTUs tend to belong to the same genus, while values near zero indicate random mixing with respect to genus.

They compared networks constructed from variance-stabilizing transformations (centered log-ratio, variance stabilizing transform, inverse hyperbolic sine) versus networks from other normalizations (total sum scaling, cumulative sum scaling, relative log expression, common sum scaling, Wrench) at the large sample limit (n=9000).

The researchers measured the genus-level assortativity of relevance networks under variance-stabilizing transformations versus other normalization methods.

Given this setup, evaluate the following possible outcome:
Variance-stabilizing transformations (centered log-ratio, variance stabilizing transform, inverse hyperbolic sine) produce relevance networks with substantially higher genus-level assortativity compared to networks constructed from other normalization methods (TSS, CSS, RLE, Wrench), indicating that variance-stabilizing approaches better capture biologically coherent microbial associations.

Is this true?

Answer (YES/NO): YES